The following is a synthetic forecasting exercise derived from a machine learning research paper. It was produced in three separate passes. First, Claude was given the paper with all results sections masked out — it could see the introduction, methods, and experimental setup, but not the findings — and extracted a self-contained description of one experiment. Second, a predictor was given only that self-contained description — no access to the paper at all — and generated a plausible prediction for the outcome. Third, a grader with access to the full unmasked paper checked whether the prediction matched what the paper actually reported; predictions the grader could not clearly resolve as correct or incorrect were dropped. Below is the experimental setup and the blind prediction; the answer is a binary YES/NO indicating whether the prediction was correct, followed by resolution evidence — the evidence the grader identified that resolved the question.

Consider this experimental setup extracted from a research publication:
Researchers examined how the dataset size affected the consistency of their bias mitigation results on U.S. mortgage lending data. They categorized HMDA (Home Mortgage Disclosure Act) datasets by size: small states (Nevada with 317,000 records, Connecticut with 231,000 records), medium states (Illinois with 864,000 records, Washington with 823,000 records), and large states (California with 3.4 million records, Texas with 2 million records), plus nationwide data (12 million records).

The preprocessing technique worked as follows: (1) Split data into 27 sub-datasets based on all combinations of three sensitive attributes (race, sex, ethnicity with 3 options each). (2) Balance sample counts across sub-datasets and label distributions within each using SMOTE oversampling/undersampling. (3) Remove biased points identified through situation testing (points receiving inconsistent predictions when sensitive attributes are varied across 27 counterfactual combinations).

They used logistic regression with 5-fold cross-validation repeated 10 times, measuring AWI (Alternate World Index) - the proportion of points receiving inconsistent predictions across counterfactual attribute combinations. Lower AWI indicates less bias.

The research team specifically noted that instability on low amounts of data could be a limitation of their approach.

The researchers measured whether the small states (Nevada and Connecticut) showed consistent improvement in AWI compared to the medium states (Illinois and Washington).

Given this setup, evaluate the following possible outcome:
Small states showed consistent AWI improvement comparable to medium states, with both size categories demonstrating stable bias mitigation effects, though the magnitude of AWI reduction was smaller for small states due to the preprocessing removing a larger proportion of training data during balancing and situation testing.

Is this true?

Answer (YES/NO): NO